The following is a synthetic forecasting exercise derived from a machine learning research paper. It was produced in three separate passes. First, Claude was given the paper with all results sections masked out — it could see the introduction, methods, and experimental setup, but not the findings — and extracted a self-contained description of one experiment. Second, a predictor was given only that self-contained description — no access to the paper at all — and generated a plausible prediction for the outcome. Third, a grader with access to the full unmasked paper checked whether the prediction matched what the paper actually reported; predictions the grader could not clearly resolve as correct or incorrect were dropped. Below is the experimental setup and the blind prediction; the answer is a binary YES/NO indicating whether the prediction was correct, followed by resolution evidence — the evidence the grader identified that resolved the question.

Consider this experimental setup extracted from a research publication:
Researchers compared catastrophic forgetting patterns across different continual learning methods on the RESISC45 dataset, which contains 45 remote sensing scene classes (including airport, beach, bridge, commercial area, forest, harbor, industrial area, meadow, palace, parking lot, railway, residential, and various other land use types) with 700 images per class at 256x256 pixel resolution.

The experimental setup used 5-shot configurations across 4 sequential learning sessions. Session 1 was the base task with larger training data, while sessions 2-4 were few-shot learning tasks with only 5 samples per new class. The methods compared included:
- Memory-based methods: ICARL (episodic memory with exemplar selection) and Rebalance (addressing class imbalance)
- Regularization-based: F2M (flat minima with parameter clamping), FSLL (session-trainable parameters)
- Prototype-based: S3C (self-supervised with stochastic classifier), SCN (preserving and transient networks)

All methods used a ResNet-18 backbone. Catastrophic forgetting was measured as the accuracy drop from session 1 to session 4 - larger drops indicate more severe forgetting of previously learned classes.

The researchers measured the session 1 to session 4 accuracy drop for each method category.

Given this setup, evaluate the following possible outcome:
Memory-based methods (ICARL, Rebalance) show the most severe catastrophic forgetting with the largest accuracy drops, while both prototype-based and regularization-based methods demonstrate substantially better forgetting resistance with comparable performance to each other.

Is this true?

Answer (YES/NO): NO